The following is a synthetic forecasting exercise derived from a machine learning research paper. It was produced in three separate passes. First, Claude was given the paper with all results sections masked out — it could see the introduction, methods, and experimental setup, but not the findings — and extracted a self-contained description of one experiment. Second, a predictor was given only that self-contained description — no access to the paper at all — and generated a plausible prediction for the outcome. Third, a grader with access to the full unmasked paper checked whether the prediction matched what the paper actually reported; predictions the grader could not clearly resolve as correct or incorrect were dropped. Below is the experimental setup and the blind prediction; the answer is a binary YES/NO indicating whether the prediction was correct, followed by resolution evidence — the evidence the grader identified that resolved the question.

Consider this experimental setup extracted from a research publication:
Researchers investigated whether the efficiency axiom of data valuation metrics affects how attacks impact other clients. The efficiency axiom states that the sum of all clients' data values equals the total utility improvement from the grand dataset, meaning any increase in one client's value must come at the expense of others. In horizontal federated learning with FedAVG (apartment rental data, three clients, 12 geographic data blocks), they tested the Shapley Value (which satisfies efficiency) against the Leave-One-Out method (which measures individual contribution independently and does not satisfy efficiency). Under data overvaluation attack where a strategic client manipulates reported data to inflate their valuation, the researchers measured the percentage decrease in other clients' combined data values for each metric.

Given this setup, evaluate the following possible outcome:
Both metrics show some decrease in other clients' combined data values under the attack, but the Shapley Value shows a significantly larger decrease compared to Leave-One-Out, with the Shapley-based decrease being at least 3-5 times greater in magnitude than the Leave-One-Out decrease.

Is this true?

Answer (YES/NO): NO